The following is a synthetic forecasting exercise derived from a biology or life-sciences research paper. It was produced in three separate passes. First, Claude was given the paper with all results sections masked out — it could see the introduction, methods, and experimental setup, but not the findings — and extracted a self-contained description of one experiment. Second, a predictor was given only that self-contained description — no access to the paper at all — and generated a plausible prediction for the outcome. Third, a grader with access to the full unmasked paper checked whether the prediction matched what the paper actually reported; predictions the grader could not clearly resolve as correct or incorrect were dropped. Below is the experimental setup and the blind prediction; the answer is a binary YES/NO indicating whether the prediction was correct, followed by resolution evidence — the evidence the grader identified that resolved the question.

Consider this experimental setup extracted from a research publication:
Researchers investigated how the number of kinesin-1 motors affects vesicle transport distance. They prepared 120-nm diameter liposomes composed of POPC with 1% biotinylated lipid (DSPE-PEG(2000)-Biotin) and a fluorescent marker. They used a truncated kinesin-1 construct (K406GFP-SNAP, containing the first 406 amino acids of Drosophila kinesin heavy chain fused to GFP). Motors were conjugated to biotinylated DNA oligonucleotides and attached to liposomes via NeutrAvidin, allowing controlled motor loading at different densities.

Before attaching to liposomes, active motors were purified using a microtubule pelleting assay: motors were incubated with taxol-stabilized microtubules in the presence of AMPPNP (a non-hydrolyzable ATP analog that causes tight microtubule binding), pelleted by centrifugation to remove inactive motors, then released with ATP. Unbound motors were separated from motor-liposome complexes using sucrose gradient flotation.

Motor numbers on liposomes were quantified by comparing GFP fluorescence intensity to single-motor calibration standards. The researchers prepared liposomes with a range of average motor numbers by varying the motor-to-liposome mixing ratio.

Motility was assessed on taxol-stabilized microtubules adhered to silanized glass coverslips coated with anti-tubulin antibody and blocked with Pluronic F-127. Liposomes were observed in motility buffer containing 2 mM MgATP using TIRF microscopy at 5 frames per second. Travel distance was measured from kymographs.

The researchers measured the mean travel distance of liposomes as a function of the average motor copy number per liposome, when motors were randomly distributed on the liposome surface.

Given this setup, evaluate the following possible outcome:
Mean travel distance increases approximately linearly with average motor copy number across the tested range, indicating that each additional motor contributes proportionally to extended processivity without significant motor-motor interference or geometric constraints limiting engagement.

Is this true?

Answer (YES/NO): NO